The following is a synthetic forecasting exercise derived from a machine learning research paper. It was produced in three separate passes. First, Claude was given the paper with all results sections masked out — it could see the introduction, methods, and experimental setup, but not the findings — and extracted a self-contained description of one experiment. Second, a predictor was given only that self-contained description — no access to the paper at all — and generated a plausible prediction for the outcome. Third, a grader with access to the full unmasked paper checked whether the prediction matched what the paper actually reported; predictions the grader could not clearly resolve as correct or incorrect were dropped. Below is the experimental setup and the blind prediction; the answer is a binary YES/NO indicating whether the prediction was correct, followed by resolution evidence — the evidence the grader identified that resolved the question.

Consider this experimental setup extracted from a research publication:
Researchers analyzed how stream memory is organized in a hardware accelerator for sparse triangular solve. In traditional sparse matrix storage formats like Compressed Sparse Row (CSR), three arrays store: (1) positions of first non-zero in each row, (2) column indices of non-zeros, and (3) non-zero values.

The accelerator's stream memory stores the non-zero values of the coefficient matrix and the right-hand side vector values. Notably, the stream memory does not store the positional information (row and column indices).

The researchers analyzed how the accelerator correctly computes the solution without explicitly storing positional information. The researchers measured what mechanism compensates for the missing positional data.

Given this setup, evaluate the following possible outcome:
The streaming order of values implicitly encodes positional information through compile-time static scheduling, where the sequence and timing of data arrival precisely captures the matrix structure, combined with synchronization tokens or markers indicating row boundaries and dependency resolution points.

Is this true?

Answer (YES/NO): NO